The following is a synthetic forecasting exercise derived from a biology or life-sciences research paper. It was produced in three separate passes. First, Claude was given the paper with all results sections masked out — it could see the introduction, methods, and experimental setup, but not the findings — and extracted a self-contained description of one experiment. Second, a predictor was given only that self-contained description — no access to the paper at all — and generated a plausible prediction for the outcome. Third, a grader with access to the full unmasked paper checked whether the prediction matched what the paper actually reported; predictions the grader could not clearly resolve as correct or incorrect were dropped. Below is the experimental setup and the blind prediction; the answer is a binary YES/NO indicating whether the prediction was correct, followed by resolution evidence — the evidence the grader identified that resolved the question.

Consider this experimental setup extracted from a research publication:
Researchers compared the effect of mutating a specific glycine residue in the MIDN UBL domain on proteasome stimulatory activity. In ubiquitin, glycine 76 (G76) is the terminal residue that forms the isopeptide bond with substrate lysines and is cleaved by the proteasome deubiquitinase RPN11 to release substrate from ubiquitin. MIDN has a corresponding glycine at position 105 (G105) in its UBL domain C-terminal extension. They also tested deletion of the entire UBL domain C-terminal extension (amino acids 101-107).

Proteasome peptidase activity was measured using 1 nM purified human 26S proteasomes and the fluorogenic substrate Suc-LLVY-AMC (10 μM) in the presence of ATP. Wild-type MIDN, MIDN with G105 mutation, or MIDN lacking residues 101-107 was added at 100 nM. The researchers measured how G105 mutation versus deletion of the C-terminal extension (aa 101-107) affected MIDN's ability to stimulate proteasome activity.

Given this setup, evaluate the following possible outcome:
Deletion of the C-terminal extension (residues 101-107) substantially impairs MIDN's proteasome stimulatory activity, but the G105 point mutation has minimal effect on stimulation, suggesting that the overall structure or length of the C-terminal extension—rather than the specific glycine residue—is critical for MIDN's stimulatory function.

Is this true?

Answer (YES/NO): NO